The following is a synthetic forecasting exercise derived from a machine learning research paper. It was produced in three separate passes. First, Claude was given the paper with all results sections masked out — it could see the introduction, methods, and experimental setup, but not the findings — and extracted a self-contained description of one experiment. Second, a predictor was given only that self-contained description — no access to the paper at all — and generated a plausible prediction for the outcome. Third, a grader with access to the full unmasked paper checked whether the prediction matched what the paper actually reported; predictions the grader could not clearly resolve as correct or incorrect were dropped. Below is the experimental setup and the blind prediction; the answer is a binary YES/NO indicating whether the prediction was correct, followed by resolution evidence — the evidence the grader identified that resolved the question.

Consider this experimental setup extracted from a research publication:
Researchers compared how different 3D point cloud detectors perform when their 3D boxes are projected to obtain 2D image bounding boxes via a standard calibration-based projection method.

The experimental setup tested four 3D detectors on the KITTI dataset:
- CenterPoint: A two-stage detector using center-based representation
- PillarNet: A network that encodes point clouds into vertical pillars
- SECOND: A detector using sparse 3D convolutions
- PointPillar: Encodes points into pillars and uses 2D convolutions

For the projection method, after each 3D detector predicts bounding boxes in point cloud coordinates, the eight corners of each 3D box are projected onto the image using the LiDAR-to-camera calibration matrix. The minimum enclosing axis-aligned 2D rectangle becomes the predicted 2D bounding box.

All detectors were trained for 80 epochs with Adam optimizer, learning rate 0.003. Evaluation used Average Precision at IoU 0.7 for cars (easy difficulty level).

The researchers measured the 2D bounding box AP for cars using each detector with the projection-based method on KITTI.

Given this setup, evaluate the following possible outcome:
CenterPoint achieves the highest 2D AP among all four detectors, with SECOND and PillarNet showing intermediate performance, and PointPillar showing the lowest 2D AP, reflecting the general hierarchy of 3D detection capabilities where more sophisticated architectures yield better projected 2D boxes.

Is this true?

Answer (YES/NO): NO